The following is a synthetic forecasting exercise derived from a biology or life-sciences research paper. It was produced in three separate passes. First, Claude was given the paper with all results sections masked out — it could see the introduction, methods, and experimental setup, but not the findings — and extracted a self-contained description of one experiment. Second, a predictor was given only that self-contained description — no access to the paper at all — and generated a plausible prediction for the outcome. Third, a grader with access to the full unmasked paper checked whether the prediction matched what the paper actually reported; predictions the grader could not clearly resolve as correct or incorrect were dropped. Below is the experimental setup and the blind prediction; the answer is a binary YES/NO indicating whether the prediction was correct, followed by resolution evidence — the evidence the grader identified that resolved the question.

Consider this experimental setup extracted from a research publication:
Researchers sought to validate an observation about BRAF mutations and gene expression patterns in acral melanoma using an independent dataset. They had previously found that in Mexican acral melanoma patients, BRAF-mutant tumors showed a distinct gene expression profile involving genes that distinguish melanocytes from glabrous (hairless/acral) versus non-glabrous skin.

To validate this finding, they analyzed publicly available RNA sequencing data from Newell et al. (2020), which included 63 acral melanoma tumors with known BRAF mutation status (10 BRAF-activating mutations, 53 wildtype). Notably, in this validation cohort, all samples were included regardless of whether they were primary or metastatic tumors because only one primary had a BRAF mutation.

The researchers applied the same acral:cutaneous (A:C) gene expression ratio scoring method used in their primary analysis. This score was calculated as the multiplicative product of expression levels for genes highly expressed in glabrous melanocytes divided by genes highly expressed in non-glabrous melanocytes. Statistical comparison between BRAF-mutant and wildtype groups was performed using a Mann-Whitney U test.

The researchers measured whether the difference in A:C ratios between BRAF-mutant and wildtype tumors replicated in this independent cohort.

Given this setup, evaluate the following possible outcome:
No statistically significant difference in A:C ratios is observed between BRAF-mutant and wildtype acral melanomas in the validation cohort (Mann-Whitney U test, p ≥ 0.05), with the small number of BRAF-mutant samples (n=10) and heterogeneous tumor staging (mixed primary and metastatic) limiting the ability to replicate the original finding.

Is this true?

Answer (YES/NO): NO